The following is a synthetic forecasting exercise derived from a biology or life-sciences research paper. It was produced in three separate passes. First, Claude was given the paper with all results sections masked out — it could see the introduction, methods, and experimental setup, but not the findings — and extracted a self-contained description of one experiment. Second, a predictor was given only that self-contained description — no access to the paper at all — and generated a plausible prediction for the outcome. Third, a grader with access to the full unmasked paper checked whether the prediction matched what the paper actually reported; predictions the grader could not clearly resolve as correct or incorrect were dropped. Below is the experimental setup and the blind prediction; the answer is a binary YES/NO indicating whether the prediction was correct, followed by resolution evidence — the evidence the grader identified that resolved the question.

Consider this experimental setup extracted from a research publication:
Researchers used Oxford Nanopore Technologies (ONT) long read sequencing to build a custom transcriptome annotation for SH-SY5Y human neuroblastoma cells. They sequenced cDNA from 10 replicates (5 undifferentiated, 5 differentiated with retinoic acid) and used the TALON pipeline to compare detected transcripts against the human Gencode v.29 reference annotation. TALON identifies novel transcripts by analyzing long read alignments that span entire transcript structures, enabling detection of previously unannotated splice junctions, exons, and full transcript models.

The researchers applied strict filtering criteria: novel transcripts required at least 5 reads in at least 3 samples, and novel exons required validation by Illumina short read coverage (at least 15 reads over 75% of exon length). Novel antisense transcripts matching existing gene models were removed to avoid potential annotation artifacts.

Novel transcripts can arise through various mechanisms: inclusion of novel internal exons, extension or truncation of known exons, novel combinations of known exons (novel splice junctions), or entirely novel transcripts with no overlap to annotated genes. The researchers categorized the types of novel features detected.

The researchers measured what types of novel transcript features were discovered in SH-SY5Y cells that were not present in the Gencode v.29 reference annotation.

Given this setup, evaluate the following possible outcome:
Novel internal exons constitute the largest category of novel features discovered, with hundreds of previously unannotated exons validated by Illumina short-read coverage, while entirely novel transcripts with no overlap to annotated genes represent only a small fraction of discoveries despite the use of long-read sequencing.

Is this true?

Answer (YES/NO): NO